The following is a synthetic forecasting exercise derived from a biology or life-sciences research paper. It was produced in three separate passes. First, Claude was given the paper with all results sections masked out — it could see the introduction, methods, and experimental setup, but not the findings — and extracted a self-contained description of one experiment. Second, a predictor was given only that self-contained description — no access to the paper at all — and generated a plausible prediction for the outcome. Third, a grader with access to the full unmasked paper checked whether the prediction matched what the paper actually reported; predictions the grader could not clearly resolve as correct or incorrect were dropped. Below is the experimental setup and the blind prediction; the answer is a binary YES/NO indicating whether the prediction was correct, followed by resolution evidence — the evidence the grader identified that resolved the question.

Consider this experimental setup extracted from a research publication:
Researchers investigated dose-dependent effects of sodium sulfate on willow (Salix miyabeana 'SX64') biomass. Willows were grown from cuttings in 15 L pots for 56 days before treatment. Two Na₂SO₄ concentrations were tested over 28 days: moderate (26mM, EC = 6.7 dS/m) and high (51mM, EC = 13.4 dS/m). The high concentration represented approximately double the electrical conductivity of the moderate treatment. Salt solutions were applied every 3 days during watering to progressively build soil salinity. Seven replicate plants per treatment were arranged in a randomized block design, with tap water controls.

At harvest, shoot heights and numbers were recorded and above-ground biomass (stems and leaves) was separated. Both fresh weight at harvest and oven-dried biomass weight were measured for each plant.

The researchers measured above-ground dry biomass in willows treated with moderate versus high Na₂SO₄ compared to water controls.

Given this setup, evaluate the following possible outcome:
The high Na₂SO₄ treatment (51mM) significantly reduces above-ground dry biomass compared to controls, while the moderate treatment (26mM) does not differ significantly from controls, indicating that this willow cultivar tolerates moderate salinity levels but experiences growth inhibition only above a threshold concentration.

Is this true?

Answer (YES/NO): NO